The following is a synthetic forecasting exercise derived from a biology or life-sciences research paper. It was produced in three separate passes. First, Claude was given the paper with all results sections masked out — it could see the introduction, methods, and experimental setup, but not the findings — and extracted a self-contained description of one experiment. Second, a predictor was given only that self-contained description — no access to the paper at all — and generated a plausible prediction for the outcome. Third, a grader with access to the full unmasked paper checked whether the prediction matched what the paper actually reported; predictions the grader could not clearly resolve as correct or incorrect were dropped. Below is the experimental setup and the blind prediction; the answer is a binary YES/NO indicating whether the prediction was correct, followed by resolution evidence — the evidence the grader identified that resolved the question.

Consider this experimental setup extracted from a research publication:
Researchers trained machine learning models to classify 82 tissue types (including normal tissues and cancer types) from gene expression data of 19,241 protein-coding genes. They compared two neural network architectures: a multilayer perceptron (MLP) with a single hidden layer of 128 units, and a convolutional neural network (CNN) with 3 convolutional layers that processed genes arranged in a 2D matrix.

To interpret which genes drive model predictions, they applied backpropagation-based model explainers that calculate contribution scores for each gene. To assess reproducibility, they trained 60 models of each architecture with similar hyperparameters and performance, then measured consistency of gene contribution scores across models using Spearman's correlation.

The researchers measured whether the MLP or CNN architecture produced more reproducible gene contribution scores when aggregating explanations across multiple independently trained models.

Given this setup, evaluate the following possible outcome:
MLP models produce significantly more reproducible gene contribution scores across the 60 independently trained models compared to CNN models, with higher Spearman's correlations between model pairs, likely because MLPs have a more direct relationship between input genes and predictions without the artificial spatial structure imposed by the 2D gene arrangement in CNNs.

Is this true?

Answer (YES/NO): YES